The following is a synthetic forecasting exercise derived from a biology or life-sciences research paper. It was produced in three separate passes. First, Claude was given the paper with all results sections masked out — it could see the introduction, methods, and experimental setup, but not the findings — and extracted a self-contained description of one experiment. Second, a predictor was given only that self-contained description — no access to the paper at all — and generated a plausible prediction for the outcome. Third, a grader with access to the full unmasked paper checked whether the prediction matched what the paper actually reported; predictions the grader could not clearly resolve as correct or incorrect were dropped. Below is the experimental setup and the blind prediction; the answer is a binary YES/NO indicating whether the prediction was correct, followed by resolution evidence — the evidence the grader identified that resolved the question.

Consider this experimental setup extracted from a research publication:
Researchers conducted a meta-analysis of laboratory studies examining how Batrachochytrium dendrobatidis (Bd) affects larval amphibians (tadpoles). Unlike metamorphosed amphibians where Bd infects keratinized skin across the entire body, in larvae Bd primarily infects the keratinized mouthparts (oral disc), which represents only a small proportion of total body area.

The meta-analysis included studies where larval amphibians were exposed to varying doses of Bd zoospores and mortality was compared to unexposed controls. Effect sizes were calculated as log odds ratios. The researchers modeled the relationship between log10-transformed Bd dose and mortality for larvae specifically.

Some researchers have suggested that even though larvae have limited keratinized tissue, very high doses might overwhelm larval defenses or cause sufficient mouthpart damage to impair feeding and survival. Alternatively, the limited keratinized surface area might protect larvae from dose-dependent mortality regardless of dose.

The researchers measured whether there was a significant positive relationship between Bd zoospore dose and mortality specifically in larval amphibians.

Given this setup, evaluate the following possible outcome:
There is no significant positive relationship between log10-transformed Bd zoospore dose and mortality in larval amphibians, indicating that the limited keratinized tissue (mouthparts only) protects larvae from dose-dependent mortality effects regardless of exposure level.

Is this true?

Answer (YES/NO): NO